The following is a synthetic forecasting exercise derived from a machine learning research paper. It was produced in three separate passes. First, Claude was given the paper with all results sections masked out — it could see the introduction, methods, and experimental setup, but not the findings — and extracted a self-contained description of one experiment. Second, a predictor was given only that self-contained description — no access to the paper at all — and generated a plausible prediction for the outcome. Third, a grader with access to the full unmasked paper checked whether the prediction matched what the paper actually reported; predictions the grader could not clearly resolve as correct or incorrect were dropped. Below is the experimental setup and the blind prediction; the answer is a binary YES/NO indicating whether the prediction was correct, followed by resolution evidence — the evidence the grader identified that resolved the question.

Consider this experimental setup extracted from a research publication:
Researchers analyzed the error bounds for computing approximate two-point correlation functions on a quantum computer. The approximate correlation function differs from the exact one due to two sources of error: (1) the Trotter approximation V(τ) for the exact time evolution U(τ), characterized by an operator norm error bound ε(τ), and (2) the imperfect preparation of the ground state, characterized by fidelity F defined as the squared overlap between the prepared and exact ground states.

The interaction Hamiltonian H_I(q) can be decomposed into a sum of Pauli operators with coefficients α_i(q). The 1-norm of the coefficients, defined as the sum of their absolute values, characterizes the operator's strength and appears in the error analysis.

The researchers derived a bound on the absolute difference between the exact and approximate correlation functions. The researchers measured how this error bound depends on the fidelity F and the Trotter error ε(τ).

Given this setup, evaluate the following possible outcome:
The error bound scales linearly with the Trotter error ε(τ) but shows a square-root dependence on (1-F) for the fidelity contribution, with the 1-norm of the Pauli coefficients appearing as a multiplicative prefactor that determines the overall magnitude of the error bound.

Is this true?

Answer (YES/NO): NO